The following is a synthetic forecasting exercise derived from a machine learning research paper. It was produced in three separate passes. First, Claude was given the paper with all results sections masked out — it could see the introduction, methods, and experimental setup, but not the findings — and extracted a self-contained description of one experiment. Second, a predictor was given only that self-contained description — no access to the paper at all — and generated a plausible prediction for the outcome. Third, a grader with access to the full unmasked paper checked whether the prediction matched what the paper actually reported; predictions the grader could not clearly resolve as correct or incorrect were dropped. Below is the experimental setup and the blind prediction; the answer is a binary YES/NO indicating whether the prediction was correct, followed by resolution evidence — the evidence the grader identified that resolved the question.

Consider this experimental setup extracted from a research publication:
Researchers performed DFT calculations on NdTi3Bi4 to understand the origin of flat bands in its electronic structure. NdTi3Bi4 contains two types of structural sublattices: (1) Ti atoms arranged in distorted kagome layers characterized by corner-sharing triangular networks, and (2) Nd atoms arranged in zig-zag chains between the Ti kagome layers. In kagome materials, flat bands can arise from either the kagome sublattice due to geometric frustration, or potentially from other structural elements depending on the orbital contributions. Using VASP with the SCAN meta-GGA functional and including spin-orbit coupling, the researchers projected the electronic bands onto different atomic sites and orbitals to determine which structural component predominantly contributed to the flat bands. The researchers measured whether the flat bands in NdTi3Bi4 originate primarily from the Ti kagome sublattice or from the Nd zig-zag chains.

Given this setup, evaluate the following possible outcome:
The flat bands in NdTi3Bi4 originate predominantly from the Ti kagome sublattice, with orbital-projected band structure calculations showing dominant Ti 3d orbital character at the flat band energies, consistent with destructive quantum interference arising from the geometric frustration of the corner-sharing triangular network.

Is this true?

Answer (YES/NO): YES